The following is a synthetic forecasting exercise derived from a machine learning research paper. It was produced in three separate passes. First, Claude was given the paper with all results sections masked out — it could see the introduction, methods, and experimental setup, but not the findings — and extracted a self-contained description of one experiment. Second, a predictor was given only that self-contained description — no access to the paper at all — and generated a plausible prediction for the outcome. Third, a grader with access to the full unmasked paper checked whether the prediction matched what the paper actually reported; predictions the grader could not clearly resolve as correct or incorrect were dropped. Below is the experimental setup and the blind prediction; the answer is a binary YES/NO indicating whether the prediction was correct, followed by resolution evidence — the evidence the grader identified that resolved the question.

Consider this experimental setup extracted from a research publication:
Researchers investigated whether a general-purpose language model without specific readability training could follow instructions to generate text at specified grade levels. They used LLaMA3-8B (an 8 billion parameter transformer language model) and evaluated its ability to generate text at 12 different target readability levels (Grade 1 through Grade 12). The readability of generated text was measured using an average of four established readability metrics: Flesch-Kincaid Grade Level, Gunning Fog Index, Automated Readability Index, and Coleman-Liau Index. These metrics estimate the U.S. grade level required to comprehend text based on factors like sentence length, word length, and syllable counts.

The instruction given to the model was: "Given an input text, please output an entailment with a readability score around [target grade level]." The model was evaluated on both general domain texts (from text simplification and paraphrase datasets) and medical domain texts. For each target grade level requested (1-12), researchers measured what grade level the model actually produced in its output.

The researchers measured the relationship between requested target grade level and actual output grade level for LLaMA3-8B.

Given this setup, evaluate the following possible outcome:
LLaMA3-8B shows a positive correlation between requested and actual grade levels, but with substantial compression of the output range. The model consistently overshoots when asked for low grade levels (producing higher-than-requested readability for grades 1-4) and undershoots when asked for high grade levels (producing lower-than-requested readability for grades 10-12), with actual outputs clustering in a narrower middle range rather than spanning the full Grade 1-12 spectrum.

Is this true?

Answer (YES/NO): NO